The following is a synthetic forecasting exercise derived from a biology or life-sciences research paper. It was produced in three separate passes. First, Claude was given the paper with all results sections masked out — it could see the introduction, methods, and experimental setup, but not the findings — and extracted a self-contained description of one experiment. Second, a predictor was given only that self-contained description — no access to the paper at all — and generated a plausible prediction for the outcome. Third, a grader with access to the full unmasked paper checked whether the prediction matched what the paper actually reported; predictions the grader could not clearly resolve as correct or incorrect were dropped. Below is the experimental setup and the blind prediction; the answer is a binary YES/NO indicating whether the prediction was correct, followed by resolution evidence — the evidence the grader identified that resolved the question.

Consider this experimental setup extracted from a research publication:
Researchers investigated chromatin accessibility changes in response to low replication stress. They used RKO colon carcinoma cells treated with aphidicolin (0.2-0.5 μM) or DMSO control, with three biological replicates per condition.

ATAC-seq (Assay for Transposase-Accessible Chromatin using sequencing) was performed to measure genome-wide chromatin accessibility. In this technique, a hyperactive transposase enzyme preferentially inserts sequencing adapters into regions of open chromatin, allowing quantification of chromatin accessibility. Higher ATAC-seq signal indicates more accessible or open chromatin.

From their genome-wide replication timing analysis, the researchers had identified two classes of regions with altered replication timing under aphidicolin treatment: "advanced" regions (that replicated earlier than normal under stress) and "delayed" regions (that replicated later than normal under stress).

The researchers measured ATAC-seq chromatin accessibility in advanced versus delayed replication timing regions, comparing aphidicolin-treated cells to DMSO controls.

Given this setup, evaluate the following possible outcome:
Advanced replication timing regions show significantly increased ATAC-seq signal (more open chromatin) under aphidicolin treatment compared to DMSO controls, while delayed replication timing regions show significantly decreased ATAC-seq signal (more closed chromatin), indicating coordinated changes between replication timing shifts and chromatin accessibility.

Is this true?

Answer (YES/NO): NO